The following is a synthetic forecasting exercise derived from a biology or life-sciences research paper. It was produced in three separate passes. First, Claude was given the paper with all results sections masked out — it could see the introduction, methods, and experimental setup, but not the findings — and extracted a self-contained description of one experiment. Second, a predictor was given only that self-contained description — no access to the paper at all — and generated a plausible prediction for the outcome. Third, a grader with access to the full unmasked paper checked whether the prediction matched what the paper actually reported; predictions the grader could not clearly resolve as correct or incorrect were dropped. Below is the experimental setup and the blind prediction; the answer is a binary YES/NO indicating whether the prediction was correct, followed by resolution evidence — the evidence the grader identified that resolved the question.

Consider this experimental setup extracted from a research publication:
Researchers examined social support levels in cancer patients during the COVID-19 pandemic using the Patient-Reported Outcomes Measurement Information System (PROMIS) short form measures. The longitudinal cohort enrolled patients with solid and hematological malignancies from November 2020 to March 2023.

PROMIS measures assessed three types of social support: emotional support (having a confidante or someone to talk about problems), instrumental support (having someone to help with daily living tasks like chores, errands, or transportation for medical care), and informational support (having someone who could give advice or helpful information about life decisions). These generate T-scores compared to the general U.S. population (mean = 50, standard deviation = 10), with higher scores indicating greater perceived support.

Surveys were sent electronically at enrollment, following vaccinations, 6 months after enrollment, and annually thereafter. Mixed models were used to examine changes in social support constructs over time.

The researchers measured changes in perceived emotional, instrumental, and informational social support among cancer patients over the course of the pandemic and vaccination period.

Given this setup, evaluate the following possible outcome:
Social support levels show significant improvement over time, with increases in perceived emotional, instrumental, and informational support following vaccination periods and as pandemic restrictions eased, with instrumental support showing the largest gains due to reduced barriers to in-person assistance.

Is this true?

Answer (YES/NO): NO